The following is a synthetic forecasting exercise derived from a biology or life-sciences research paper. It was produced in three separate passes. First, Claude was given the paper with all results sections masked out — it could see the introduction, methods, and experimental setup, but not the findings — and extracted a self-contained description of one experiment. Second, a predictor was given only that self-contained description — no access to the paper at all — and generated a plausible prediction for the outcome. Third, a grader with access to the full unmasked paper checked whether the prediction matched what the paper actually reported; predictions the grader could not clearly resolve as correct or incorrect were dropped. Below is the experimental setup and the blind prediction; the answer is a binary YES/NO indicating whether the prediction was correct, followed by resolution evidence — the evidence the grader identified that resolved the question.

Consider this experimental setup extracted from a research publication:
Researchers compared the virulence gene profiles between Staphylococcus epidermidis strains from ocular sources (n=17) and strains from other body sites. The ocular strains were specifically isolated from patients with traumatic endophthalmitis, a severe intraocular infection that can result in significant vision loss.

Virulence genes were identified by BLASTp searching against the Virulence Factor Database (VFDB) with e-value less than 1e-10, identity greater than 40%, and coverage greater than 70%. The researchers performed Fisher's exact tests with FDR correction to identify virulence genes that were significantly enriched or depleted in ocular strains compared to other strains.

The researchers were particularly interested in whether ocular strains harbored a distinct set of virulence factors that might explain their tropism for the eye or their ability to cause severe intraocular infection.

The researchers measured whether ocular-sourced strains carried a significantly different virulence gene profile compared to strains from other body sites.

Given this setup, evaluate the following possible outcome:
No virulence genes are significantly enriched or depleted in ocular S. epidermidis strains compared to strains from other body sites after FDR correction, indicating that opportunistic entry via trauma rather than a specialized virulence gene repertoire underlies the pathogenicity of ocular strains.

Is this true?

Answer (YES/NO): NO